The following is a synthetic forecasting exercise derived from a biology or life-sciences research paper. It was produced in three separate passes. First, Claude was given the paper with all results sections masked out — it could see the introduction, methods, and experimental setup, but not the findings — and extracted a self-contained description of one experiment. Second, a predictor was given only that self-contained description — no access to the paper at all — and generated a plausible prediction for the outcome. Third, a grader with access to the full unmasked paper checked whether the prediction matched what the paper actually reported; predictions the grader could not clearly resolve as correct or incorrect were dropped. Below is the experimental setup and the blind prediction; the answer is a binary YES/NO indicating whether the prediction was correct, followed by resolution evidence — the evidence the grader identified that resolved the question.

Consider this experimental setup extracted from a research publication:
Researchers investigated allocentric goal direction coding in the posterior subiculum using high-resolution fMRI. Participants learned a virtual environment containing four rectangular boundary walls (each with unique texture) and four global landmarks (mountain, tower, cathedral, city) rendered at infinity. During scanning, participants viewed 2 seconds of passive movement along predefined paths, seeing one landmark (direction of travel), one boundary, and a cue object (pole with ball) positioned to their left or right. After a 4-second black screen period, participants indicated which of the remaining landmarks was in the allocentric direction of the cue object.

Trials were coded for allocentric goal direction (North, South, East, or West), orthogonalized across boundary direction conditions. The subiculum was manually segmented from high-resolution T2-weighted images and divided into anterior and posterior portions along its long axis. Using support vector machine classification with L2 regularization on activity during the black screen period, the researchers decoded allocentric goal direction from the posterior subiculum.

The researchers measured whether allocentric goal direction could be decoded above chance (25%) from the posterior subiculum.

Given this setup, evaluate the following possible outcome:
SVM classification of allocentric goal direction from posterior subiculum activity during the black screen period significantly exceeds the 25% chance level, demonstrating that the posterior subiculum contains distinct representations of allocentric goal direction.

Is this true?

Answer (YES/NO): NO